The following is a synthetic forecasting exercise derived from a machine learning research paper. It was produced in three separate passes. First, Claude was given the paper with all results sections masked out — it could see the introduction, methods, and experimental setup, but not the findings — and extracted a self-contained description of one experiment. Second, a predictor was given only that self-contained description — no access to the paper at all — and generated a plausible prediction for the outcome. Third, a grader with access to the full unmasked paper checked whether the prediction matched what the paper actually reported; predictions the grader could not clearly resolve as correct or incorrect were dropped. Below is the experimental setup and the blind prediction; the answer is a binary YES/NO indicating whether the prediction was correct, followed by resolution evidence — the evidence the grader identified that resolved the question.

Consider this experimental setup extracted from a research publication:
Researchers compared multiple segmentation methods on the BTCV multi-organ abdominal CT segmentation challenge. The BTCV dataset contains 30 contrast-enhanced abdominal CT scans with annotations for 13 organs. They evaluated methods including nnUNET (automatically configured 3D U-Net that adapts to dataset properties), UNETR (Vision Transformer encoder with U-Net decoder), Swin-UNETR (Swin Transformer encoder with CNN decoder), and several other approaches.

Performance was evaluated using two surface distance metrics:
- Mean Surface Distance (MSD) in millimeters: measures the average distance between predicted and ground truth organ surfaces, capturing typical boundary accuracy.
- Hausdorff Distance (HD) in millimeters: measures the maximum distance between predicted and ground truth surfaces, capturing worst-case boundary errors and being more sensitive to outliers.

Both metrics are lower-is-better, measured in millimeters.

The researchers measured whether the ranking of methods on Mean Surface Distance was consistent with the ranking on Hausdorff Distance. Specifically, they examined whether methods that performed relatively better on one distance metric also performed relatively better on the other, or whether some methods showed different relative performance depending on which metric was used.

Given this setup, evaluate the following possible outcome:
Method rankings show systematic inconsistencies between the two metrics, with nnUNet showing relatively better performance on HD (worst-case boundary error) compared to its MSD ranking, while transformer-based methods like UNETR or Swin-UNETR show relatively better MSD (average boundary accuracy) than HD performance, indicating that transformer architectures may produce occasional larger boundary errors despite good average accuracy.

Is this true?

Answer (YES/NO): YES